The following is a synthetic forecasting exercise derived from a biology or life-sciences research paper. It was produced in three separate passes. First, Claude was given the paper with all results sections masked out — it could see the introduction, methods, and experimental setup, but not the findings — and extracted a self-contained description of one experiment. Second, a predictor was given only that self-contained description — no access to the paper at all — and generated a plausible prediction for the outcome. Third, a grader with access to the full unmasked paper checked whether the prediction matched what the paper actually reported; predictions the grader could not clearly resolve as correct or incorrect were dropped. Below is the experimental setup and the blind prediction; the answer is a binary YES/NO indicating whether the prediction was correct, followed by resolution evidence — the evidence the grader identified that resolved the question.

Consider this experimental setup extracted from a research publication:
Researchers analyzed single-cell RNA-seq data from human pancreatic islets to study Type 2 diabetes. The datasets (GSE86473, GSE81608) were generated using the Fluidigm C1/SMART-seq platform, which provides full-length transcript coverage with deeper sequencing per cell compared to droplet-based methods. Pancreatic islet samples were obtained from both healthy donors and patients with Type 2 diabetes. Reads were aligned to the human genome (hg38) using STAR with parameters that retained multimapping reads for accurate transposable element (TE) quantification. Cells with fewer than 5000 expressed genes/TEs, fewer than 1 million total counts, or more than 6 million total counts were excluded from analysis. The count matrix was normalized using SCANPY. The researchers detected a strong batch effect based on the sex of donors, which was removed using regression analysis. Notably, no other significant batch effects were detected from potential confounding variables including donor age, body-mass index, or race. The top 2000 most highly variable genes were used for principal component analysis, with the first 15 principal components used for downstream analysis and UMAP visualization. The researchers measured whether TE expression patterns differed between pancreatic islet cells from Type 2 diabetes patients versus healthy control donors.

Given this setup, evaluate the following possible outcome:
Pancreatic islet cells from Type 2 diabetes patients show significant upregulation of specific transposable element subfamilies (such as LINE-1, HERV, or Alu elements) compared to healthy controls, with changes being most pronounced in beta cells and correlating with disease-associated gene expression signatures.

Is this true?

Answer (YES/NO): YES